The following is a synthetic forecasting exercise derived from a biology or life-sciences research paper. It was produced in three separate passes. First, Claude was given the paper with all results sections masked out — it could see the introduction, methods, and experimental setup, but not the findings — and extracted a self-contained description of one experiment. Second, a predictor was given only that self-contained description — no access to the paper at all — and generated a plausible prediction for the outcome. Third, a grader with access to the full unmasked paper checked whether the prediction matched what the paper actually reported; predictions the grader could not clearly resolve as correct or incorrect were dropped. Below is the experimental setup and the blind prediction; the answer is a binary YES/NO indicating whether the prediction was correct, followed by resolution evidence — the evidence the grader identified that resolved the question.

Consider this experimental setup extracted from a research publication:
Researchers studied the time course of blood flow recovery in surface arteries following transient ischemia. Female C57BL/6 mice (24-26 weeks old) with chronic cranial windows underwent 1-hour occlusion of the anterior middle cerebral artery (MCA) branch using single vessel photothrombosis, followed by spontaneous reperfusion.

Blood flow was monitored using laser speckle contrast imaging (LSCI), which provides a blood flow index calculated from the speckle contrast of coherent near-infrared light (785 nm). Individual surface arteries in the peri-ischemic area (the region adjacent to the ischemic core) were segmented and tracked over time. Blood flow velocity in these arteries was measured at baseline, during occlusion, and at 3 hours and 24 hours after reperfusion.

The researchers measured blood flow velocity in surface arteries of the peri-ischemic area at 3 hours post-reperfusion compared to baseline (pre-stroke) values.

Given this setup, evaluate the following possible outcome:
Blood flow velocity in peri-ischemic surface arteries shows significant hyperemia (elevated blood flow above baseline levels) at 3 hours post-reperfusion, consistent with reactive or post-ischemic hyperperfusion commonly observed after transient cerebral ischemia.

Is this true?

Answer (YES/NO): NO